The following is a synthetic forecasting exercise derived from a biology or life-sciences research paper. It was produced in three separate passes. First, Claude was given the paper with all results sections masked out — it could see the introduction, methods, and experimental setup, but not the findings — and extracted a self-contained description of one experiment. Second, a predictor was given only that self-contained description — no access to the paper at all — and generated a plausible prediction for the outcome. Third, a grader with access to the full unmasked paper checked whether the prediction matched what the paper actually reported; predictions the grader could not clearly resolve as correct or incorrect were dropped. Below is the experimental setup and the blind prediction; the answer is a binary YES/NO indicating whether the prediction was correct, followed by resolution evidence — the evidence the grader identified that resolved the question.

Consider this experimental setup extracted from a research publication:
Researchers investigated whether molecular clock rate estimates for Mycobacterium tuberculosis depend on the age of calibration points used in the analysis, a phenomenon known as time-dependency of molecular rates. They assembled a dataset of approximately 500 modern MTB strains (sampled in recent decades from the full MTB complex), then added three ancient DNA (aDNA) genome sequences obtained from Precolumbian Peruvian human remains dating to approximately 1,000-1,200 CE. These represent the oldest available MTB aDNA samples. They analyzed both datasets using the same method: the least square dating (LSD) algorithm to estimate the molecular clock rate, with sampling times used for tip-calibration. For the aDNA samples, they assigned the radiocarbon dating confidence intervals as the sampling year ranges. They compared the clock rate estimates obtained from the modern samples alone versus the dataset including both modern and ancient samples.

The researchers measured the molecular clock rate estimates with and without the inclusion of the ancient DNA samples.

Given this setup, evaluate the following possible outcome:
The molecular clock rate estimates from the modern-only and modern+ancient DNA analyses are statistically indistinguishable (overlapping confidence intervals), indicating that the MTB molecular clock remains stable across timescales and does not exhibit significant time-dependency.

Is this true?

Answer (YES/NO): YES